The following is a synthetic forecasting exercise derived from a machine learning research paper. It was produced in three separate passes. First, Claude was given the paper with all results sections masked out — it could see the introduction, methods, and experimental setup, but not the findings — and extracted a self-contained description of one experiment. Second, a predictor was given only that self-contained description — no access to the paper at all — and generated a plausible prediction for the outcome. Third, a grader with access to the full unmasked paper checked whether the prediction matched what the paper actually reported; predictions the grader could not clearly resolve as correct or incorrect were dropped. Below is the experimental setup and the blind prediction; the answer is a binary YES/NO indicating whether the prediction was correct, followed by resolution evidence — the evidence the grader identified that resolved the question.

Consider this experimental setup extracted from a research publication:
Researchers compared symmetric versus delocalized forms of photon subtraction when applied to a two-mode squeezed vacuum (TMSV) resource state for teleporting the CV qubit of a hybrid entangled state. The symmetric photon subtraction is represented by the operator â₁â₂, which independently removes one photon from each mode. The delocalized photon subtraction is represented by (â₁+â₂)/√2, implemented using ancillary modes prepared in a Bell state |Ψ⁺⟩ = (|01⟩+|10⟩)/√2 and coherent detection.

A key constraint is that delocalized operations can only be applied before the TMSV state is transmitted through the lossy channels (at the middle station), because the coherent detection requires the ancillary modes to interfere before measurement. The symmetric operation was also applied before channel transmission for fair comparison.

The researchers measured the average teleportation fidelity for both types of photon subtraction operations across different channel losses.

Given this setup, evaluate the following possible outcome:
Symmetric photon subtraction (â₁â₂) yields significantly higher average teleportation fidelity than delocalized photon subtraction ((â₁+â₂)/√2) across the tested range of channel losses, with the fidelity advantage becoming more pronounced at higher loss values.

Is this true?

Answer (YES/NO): NO